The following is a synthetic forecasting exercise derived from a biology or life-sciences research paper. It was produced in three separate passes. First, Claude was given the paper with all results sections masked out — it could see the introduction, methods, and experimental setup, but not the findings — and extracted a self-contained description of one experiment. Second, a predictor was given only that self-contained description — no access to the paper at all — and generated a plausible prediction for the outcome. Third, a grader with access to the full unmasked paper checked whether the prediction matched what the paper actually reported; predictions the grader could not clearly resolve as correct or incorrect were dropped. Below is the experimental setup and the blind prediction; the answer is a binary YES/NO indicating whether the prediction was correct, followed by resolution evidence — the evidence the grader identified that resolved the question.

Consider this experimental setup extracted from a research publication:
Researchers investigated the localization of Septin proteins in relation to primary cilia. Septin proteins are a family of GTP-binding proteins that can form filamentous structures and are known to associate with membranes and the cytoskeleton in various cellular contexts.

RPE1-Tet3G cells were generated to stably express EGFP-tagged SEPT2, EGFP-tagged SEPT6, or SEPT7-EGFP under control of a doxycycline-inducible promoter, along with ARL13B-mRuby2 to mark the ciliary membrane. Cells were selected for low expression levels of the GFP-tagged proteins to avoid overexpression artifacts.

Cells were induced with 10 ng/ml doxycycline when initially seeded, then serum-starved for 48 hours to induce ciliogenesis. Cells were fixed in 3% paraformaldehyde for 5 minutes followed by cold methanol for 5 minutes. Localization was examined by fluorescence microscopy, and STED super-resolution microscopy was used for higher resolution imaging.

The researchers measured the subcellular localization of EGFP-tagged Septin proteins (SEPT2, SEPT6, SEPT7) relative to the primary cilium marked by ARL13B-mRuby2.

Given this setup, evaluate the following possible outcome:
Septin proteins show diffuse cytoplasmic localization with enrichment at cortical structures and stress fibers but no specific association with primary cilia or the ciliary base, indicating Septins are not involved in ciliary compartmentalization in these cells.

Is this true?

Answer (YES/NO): NO